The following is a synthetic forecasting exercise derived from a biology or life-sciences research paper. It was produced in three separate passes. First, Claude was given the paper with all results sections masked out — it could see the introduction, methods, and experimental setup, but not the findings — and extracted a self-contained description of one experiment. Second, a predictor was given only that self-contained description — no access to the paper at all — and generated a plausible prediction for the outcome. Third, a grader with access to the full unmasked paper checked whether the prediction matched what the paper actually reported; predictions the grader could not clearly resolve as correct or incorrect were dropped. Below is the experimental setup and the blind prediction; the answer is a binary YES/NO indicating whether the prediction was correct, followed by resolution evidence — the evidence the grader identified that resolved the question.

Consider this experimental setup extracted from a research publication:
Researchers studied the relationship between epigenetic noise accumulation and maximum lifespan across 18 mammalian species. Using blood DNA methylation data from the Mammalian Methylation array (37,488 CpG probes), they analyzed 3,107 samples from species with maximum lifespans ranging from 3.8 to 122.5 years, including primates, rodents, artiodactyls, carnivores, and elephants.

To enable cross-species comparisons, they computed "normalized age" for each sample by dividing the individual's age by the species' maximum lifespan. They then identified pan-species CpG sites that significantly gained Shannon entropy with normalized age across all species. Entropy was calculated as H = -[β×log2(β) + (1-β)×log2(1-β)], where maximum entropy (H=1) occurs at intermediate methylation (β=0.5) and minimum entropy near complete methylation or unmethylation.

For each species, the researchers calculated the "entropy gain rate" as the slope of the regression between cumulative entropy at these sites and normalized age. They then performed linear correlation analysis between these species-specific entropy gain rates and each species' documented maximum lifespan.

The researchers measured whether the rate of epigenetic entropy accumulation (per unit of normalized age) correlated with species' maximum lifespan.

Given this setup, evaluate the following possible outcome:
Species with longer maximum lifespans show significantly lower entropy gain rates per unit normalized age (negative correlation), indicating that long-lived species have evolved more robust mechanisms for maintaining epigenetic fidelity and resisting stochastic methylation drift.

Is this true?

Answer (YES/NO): YES